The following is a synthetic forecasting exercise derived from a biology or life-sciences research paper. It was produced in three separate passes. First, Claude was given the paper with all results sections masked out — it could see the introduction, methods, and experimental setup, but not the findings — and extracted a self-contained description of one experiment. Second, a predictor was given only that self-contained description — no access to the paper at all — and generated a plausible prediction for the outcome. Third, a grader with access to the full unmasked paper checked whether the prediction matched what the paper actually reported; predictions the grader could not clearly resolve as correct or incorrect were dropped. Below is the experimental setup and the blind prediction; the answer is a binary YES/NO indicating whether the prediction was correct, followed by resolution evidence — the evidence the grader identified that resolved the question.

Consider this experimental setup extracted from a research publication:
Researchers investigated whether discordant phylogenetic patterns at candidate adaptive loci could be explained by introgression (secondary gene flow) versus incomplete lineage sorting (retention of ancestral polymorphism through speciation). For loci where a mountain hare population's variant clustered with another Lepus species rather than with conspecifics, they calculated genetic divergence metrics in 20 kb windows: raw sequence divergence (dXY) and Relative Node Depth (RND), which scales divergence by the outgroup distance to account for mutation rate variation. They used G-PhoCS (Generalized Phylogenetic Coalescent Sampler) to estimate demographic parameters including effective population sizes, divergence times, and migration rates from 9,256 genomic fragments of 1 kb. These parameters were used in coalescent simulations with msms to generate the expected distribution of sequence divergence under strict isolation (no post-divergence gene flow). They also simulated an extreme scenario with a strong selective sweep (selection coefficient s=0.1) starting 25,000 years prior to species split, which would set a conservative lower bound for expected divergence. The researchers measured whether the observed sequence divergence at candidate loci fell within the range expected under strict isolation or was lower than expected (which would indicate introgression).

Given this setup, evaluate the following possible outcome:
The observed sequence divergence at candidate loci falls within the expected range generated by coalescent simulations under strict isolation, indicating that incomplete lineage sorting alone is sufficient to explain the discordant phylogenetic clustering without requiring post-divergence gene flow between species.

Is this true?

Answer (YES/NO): NO